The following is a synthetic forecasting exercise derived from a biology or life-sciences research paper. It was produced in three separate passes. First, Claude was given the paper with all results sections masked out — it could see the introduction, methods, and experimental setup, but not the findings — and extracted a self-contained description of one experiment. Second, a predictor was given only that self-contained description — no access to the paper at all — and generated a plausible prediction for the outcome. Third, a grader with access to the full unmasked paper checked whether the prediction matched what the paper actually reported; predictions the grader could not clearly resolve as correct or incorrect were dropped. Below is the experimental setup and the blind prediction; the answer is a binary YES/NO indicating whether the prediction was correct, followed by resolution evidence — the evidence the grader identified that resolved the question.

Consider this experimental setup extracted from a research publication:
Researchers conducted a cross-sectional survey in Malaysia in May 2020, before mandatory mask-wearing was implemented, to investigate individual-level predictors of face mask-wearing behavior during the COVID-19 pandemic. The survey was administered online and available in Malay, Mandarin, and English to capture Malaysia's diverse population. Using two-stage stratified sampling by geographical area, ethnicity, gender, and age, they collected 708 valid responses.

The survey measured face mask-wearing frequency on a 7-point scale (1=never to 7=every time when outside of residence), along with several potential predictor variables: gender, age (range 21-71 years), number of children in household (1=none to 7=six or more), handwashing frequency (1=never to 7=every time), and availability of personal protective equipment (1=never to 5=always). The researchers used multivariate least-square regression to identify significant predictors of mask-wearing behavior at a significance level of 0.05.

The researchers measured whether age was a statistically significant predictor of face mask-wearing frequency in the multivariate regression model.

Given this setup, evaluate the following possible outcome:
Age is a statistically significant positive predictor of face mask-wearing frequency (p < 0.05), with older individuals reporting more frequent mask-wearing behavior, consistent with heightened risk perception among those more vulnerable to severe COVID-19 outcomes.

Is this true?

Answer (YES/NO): NO